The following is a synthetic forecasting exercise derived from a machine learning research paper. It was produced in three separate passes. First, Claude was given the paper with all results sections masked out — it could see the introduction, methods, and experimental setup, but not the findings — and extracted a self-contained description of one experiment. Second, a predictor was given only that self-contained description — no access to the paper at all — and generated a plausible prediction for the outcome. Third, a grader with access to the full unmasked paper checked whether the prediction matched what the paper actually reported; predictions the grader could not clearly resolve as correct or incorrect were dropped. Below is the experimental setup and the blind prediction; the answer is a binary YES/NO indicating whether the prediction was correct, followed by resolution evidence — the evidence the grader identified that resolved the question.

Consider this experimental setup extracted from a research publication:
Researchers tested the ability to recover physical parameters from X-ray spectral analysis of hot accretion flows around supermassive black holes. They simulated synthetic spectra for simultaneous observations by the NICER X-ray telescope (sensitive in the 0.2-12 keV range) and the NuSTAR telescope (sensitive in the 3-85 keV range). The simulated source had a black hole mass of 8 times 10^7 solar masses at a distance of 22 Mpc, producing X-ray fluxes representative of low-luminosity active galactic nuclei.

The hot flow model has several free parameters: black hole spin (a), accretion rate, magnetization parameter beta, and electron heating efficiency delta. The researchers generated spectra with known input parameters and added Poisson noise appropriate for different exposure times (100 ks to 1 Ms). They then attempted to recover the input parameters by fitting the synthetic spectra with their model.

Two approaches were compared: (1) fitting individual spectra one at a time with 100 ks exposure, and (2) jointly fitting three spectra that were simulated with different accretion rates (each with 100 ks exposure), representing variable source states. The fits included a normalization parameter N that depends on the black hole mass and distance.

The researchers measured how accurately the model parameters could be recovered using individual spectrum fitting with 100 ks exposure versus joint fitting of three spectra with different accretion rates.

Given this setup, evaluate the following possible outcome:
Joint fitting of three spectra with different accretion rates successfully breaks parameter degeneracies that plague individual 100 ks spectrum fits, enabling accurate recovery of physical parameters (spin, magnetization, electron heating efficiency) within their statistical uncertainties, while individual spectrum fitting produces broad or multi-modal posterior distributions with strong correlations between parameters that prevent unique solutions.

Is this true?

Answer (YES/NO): YES